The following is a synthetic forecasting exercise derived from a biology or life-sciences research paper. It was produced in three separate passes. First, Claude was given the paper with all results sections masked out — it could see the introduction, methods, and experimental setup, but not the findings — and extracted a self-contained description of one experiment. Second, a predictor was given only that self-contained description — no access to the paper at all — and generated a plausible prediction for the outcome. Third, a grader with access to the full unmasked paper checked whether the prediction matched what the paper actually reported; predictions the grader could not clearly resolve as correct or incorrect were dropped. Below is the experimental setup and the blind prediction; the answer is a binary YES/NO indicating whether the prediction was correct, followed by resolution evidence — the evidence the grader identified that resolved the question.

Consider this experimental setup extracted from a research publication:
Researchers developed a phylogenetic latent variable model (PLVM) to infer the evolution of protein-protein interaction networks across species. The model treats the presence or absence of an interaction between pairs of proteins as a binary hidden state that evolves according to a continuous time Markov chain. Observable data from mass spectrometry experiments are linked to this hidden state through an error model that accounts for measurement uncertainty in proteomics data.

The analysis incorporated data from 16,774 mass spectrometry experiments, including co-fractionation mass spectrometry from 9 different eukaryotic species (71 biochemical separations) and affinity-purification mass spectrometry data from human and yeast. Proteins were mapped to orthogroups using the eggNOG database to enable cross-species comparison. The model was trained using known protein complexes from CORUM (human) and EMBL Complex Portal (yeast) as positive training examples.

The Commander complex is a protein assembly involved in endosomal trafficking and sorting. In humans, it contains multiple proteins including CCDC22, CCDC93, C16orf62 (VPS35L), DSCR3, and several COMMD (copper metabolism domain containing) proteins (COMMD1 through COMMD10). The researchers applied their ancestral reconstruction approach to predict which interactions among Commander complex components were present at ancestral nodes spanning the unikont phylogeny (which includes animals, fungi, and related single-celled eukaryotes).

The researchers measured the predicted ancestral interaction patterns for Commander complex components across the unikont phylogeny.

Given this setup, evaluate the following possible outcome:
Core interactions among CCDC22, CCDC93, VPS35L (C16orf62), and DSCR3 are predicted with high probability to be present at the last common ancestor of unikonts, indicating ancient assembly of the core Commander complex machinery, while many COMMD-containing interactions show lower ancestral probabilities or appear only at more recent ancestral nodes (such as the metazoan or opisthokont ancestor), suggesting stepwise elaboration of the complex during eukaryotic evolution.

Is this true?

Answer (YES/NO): YES